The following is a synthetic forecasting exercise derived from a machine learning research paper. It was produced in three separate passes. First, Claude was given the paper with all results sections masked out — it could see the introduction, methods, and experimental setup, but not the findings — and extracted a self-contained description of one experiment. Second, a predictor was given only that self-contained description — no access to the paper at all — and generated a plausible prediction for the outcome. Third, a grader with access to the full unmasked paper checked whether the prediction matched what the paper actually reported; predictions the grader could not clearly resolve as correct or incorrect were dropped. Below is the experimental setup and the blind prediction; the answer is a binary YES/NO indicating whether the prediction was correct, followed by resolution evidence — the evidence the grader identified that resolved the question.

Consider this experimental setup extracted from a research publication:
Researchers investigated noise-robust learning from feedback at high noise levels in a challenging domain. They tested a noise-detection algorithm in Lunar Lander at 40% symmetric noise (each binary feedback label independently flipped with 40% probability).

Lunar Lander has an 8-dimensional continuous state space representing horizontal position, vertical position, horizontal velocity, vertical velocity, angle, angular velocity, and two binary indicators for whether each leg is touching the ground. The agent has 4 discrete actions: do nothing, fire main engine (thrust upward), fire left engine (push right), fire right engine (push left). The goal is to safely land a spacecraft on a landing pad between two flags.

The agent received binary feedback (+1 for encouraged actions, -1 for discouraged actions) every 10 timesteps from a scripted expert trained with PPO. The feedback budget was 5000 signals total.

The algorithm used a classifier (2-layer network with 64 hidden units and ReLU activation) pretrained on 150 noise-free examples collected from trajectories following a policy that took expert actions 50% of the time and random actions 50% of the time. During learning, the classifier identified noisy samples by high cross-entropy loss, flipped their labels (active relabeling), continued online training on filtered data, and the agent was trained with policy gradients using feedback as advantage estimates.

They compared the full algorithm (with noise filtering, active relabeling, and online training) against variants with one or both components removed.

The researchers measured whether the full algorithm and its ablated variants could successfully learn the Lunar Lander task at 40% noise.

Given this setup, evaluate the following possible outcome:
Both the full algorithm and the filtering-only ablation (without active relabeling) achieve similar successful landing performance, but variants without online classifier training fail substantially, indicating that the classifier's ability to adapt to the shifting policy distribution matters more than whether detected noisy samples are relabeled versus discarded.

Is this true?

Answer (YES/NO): NO